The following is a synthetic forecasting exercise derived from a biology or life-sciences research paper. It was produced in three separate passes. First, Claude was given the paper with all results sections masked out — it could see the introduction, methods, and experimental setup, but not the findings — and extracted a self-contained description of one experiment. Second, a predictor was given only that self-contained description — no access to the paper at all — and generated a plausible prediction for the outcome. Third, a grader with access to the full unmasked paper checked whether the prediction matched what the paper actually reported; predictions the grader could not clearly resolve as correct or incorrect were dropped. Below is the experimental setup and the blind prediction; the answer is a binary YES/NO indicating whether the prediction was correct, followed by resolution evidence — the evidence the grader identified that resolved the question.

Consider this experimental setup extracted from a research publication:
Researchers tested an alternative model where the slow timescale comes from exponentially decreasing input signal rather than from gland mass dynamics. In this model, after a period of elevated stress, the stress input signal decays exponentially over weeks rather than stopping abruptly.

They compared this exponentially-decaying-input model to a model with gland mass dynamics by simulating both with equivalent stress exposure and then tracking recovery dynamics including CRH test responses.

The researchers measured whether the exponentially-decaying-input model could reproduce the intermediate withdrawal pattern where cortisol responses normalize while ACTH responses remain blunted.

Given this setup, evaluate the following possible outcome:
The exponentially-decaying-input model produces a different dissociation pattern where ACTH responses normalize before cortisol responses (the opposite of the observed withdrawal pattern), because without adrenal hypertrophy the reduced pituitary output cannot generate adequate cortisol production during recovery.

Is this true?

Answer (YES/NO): NO